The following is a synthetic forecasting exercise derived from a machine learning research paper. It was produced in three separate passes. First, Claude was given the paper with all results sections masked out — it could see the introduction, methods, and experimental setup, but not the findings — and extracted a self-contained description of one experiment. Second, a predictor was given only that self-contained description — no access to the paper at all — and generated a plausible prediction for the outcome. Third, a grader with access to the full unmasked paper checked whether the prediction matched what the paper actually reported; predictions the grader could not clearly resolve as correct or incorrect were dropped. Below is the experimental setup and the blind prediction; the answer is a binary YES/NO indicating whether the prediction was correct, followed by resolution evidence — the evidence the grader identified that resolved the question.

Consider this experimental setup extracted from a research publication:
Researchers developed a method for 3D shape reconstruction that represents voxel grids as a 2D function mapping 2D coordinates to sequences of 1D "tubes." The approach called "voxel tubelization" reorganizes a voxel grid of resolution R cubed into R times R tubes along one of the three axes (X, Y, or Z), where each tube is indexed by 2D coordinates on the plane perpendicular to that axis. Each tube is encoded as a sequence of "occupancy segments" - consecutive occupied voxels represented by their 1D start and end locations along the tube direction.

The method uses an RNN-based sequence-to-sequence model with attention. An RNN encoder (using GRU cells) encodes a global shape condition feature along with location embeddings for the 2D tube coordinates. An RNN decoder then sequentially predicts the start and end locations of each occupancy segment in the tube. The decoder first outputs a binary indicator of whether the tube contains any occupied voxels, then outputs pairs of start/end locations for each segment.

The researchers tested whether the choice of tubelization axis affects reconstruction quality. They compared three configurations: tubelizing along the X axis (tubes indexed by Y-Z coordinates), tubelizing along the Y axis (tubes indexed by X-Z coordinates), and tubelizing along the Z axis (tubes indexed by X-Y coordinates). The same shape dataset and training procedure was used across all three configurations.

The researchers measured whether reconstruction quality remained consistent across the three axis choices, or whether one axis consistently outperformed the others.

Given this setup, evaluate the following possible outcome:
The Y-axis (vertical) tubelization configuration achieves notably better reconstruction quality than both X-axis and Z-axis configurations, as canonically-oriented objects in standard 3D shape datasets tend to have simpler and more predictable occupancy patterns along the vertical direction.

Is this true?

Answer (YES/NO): NO